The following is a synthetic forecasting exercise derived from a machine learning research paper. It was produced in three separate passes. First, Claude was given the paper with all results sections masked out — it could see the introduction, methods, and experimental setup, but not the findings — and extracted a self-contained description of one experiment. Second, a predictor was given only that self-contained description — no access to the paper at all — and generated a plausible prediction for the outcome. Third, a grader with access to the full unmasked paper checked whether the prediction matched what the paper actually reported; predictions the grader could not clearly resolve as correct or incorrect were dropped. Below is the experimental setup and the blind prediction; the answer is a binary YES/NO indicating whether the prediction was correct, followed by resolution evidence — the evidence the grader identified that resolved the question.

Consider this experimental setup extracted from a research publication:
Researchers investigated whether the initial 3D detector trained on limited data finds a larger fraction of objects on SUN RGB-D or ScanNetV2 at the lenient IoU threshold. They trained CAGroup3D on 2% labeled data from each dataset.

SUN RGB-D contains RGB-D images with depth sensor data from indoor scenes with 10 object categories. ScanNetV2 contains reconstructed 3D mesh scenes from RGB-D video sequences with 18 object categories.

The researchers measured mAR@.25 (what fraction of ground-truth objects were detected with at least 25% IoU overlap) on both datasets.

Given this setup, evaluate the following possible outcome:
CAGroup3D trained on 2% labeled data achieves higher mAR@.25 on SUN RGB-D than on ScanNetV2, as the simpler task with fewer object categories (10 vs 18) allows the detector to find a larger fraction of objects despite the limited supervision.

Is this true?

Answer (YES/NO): NO